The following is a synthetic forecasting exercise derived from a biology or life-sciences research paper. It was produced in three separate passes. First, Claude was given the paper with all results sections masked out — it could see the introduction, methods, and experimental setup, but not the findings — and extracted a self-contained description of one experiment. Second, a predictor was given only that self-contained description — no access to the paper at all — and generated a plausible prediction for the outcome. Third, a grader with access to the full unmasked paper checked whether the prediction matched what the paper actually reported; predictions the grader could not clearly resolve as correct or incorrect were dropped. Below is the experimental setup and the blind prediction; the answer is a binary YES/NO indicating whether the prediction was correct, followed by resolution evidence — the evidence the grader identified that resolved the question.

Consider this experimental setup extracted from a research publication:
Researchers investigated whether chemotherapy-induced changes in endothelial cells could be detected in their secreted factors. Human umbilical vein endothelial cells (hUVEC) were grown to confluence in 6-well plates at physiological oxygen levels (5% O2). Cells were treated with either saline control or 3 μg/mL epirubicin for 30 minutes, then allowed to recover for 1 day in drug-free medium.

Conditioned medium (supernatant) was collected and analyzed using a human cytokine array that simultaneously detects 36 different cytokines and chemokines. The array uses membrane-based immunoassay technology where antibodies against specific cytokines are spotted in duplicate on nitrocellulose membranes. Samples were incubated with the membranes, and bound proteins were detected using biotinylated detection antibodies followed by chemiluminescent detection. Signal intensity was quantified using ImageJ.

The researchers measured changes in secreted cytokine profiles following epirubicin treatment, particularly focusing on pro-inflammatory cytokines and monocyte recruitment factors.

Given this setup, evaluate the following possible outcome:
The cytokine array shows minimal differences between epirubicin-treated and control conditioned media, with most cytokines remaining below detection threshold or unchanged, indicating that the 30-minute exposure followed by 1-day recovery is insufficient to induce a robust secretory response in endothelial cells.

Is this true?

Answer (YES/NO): NO